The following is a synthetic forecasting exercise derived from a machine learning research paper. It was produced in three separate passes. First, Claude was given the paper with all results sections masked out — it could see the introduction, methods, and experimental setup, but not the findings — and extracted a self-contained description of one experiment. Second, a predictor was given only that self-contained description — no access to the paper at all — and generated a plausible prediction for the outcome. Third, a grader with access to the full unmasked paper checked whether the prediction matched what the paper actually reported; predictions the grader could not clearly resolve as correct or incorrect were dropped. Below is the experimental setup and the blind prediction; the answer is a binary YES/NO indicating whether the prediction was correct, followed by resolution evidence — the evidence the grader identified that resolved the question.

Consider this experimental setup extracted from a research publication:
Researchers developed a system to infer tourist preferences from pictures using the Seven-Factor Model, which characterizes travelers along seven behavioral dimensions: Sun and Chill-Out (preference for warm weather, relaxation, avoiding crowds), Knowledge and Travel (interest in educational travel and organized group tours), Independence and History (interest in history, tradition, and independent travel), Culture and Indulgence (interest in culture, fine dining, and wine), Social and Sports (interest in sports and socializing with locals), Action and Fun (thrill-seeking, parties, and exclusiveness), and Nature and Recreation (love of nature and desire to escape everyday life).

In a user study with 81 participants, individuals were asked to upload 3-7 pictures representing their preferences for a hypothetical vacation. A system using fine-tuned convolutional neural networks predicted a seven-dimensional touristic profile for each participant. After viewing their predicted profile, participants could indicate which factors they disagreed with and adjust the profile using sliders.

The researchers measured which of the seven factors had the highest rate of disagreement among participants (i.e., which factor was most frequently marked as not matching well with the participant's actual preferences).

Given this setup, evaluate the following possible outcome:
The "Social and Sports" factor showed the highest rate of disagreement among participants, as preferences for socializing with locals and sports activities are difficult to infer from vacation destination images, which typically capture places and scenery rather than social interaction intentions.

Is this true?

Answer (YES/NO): NO